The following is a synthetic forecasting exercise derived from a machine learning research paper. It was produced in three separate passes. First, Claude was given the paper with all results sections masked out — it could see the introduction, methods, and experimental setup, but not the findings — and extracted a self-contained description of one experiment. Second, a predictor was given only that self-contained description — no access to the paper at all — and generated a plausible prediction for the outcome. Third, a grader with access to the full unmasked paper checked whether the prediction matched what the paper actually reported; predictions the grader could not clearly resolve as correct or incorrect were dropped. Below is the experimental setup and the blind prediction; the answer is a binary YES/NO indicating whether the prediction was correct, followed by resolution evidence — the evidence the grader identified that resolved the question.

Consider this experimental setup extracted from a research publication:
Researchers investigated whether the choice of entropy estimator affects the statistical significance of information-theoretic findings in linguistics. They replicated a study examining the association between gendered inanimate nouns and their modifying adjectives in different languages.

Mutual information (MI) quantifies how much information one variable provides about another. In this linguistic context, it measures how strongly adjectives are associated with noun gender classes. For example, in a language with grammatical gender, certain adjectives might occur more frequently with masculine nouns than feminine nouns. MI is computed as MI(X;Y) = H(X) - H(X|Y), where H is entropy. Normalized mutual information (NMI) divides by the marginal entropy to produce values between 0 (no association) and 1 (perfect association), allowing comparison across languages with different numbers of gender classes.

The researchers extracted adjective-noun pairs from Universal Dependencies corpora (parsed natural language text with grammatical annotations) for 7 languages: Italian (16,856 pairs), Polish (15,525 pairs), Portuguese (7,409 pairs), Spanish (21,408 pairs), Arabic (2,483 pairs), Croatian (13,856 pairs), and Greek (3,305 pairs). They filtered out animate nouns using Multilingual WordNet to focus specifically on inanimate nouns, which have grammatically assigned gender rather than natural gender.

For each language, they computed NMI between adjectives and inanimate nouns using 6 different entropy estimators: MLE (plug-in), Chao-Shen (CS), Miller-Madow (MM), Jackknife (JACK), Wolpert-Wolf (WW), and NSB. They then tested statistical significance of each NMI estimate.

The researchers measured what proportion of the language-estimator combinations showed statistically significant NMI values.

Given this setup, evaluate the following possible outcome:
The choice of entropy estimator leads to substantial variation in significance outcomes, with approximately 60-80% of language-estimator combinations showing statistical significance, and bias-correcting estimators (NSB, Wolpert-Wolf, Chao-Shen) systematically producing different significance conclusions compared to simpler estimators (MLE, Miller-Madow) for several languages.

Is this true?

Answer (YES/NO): NO